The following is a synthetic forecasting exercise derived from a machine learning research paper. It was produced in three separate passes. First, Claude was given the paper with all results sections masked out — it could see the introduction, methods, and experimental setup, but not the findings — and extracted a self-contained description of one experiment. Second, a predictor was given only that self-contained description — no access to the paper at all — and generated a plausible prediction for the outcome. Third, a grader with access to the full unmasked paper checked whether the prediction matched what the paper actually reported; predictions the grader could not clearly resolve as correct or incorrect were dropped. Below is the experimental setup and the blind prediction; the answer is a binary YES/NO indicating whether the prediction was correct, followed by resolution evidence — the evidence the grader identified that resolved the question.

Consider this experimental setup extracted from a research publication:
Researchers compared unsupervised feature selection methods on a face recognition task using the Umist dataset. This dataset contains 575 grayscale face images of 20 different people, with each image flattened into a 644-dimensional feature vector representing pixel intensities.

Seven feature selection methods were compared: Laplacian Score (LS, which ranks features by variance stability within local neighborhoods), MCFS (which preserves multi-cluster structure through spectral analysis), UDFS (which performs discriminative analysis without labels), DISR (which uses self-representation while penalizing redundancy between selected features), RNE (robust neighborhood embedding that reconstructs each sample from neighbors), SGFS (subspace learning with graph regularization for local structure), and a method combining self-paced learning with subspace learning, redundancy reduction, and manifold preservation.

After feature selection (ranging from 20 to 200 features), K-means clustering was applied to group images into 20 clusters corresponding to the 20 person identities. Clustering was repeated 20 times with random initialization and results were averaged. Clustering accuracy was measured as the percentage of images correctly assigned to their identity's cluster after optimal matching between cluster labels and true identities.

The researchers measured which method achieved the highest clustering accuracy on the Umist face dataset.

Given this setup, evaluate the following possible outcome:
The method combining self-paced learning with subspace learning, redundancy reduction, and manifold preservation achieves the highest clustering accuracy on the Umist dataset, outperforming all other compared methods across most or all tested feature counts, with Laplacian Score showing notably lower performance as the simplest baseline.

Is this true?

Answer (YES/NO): NO